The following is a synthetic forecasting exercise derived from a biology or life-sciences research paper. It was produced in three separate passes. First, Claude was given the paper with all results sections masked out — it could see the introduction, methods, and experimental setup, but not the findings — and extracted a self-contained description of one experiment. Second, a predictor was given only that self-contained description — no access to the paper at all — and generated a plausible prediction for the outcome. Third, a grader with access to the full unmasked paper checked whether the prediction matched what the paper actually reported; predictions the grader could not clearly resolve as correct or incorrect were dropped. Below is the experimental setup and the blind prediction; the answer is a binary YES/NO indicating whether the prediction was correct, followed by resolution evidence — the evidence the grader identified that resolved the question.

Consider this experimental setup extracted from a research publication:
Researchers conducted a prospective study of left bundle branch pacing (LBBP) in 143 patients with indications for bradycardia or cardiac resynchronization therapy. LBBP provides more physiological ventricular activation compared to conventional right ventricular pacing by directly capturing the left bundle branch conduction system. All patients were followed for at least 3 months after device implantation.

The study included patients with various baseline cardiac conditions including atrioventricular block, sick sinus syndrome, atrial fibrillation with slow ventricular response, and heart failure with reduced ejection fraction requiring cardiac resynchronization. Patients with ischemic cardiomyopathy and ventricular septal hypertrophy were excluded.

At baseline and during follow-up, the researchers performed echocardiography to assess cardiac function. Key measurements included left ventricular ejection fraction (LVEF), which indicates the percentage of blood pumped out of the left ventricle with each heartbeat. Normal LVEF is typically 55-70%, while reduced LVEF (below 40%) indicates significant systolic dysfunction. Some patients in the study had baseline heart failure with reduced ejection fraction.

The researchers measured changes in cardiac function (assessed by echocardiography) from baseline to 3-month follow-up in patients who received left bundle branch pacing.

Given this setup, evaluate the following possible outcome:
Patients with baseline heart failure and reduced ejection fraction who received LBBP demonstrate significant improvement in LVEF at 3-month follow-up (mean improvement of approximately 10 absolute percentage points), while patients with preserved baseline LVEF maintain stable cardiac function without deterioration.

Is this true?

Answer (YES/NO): YES